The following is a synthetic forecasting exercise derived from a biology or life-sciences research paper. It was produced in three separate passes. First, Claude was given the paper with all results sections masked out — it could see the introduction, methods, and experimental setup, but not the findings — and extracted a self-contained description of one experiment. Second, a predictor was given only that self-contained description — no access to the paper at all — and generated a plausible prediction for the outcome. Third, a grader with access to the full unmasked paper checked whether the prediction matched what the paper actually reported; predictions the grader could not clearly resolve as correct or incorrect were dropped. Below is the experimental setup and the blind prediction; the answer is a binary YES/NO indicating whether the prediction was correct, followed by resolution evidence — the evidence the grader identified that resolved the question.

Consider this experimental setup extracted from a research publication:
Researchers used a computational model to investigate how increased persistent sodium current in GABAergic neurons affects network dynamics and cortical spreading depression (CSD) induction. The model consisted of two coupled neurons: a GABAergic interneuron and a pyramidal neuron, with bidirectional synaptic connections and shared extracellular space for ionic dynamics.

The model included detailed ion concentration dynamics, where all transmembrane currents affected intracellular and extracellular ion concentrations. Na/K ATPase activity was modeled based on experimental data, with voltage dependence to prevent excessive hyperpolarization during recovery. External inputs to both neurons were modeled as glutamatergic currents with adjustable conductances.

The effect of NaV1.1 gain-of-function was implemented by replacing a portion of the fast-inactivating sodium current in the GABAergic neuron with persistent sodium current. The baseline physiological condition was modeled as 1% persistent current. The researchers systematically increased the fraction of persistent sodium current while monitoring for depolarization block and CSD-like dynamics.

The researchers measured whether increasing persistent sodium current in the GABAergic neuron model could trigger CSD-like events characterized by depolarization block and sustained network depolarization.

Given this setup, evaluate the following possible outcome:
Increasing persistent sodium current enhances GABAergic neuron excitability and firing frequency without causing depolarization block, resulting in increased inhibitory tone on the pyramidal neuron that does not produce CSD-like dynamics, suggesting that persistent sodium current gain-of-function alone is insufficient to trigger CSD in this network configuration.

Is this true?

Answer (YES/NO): NO